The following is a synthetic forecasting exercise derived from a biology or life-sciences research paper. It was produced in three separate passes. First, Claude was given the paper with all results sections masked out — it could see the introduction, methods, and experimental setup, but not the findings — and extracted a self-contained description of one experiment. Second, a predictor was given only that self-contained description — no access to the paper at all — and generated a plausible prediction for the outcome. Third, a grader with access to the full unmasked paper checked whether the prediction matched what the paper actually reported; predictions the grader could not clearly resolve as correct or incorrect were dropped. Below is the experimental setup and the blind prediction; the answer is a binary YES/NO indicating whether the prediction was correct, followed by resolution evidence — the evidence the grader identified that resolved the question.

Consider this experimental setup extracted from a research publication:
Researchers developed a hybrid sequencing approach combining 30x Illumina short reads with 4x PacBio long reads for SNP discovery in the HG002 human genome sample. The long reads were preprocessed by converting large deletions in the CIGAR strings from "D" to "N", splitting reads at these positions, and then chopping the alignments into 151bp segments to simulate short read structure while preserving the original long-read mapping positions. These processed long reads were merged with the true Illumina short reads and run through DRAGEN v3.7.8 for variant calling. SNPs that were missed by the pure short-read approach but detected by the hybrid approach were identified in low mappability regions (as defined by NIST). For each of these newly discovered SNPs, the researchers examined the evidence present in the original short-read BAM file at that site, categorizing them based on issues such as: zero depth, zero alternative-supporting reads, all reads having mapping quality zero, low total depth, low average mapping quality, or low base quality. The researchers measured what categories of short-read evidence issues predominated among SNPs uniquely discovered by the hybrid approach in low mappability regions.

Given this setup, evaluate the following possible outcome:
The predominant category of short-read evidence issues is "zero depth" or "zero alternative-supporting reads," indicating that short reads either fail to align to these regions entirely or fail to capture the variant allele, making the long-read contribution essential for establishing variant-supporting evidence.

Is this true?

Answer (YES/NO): NO